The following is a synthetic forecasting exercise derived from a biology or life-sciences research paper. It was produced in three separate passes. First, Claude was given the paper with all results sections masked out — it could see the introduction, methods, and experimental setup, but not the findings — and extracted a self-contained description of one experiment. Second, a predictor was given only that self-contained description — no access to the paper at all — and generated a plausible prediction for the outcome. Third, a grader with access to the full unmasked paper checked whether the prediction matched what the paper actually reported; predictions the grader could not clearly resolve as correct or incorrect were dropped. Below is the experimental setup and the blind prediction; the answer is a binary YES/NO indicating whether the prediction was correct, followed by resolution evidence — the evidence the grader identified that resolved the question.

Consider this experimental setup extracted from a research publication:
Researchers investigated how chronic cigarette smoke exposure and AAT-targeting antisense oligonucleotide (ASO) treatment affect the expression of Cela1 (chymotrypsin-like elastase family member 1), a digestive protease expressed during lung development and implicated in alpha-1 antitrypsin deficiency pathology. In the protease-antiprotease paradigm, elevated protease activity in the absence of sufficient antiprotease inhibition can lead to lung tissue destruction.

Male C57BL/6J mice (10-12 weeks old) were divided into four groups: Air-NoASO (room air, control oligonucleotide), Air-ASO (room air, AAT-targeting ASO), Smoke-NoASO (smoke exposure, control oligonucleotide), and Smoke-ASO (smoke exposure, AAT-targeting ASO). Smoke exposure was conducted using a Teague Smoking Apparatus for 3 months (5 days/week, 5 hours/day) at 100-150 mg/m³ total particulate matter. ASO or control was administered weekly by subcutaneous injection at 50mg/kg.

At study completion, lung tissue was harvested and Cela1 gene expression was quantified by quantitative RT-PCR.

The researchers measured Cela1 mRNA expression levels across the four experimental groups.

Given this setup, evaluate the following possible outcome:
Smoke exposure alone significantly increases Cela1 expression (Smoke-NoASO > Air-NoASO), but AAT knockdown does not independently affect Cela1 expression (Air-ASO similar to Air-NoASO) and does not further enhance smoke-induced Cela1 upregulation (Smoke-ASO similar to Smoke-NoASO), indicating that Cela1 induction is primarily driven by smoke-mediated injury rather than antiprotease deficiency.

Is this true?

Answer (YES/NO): NO